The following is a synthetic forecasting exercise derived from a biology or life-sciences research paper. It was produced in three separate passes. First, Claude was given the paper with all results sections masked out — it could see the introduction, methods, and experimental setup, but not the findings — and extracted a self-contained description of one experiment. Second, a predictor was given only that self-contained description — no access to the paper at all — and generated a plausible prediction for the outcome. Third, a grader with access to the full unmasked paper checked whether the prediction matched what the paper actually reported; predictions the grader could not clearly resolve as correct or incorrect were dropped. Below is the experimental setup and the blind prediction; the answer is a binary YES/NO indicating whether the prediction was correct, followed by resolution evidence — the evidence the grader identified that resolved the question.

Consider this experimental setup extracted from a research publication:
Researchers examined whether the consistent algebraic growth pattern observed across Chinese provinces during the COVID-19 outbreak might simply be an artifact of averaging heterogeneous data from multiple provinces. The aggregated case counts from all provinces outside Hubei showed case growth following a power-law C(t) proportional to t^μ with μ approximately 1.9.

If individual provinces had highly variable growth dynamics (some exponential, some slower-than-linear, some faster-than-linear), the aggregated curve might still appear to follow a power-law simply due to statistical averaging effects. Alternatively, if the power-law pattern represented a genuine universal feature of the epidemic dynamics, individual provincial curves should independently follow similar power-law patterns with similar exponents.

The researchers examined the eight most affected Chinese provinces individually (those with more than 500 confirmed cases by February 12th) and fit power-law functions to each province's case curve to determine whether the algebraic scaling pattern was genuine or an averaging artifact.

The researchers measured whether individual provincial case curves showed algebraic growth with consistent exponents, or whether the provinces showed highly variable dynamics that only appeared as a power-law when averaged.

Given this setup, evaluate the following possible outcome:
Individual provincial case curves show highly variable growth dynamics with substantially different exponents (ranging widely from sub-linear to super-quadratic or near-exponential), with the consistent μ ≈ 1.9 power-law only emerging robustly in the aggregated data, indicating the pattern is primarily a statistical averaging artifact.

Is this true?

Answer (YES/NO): NO